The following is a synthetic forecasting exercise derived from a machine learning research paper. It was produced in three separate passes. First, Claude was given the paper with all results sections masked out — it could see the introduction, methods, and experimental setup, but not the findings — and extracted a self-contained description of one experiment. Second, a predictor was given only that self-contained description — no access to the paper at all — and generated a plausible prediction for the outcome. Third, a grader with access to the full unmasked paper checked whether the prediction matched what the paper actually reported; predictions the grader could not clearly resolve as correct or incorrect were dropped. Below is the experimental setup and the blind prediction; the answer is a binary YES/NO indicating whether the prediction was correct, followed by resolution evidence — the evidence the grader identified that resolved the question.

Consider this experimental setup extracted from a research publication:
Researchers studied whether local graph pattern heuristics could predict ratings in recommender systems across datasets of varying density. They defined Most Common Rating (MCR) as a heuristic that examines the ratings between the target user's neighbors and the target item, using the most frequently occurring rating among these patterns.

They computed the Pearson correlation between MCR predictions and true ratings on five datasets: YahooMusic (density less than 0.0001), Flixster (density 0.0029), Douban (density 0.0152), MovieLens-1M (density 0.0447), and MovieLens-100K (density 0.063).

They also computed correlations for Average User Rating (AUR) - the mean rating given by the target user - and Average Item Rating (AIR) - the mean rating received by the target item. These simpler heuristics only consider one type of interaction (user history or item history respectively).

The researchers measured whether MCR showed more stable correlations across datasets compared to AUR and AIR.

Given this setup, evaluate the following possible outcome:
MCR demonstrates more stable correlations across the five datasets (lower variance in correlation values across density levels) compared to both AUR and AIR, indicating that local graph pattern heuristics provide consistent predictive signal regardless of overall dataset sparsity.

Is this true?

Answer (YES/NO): YES